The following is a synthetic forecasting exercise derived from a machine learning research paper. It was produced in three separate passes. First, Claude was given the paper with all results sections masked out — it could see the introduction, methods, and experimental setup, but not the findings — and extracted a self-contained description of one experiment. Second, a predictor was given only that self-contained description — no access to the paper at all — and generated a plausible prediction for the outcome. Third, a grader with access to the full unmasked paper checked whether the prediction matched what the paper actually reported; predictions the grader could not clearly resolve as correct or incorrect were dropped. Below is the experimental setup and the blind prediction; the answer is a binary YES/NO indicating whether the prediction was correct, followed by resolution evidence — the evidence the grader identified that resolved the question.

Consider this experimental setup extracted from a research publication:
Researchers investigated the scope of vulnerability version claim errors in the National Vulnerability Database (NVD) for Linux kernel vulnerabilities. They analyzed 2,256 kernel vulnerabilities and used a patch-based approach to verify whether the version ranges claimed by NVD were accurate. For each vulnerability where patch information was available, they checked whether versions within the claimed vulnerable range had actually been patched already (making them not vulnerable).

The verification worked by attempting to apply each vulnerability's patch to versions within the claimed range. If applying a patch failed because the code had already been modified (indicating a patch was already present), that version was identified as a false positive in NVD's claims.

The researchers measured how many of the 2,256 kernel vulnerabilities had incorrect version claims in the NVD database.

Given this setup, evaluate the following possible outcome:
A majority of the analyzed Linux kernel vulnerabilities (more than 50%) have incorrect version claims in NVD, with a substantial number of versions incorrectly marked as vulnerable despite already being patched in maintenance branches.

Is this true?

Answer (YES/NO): NO